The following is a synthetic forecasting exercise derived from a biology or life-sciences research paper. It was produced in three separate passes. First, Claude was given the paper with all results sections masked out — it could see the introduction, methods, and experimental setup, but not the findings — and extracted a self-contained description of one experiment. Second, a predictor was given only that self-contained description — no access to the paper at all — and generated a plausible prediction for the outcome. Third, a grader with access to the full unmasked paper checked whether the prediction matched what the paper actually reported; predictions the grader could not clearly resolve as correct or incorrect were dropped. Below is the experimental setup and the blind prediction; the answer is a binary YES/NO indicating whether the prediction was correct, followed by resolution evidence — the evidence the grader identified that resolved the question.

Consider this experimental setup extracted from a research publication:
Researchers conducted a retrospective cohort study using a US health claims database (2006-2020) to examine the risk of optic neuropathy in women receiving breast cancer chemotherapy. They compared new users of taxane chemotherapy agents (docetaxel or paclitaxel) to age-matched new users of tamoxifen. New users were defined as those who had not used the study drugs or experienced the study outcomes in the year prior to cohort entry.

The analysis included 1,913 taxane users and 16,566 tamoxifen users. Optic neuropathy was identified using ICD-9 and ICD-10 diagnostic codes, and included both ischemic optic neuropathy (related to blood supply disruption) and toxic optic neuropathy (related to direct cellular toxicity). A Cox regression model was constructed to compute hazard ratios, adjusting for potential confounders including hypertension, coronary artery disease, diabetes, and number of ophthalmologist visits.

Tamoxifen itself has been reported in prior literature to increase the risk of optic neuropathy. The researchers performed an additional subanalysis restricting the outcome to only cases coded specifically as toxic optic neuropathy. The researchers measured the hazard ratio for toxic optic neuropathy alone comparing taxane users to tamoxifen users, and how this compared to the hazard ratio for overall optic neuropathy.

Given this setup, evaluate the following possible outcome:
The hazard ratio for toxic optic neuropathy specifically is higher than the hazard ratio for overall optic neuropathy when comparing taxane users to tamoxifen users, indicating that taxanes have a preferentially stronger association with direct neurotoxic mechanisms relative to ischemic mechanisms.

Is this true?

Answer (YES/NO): YES